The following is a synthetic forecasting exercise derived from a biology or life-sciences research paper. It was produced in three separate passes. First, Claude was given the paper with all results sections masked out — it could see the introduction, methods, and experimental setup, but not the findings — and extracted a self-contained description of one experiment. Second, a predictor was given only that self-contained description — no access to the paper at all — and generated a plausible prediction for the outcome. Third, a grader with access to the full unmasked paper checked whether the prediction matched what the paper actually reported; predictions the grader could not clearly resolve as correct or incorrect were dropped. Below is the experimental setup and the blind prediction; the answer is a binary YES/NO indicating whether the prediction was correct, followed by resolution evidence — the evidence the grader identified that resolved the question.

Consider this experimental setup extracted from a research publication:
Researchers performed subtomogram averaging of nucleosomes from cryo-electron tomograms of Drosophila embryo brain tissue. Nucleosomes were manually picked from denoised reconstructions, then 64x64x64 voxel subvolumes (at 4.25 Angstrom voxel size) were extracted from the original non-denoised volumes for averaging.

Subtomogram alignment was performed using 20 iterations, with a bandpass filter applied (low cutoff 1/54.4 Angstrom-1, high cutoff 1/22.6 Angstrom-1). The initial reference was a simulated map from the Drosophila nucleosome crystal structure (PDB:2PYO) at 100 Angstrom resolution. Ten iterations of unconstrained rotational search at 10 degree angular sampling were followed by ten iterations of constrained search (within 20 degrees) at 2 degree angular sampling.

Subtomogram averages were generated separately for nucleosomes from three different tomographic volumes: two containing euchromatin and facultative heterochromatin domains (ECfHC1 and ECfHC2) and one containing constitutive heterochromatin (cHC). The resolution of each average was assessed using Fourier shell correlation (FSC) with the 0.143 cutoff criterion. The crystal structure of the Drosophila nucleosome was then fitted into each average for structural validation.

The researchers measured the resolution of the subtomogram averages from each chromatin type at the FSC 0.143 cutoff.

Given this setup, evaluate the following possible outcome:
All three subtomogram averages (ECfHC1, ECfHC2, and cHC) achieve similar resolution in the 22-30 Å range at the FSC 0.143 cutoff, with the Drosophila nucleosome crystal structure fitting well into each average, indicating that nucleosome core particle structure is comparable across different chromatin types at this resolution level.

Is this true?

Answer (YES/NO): NO